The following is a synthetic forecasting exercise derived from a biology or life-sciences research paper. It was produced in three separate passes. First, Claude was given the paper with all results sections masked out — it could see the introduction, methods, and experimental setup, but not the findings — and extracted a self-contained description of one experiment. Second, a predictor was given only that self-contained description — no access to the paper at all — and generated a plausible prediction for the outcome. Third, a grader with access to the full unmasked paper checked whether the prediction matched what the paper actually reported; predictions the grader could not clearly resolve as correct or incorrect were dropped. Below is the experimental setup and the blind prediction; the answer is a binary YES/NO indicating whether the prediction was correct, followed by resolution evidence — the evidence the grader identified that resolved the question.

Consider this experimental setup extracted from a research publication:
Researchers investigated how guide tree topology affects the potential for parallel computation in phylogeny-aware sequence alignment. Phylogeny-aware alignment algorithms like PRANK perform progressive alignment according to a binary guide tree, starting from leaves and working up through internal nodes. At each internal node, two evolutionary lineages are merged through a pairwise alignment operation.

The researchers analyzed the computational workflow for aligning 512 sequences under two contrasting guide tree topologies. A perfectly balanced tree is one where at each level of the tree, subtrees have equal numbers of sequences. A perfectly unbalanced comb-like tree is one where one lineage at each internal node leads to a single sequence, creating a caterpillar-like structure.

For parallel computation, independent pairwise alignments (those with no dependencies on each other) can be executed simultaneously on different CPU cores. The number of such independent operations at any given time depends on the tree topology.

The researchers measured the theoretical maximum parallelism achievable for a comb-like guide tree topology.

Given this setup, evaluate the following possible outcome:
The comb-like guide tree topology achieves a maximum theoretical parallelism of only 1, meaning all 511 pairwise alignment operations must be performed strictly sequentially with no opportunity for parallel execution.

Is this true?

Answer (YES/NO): YES